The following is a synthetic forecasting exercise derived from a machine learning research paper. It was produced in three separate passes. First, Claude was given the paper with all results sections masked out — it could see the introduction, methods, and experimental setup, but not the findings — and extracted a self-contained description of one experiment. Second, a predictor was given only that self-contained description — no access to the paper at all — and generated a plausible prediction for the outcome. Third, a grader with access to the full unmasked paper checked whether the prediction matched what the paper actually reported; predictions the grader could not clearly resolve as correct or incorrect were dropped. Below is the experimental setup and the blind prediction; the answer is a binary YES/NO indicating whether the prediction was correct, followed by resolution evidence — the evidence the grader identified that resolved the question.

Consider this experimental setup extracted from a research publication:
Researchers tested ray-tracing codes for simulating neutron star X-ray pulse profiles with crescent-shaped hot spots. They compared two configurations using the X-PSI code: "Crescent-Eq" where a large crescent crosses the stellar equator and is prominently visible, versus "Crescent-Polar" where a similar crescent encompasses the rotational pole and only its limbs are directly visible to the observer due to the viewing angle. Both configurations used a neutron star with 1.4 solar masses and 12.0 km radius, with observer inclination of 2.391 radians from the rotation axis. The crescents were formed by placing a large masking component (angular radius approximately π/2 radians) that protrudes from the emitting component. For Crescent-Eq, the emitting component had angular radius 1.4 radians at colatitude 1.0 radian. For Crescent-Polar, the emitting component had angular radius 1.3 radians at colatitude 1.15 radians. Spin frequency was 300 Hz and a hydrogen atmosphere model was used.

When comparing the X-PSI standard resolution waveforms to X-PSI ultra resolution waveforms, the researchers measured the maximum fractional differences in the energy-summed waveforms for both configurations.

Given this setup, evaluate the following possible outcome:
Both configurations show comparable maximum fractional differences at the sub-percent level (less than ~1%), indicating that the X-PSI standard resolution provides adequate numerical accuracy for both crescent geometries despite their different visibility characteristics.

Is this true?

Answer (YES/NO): NO